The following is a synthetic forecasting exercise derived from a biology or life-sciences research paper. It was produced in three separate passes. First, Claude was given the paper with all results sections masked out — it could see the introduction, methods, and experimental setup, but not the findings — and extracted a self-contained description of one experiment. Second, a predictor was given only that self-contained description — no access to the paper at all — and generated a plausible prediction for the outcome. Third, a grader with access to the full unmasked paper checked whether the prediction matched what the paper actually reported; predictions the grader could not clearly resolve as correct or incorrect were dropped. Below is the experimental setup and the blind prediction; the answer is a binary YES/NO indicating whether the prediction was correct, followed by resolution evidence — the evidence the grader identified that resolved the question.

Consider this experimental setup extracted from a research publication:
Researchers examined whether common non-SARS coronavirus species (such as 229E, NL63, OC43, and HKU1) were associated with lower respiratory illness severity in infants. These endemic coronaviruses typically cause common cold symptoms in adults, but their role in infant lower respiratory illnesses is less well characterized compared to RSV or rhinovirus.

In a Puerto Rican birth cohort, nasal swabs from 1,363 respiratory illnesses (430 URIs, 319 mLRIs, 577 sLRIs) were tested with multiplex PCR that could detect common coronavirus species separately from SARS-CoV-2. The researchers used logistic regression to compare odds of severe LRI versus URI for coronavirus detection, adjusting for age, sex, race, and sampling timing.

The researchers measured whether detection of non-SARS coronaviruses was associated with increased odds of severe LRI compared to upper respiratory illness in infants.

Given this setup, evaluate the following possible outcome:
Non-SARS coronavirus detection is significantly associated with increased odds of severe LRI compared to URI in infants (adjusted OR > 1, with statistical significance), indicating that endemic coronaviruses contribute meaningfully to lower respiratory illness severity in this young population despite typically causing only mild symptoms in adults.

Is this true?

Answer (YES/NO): YES